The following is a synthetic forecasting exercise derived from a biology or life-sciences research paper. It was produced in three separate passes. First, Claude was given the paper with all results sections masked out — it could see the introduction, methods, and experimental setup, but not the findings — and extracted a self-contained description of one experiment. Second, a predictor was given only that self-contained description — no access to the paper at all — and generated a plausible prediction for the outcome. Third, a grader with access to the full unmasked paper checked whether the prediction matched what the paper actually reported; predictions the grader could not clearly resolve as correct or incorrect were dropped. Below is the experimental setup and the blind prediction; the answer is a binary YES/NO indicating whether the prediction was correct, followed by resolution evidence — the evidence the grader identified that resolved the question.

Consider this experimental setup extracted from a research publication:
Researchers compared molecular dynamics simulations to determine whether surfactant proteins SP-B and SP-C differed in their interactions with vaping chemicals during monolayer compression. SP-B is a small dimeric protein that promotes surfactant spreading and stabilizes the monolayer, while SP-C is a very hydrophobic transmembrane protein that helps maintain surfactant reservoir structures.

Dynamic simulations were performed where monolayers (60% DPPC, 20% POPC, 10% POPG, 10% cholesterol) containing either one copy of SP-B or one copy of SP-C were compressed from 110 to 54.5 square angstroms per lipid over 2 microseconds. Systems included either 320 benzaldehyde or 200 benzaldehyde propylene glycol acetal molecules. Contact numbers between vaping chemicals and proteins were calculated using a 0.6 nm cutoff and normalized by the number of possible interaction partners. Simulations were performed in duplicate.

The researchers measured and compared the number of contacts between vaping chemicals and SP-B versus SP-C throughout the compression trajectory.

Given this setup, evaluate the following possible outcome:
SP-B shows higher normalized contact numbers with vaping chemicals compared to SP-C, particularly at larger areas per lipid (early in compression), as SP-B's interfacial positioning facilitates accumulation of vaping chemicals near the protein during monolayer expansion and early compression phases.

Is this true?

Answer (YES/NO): NO